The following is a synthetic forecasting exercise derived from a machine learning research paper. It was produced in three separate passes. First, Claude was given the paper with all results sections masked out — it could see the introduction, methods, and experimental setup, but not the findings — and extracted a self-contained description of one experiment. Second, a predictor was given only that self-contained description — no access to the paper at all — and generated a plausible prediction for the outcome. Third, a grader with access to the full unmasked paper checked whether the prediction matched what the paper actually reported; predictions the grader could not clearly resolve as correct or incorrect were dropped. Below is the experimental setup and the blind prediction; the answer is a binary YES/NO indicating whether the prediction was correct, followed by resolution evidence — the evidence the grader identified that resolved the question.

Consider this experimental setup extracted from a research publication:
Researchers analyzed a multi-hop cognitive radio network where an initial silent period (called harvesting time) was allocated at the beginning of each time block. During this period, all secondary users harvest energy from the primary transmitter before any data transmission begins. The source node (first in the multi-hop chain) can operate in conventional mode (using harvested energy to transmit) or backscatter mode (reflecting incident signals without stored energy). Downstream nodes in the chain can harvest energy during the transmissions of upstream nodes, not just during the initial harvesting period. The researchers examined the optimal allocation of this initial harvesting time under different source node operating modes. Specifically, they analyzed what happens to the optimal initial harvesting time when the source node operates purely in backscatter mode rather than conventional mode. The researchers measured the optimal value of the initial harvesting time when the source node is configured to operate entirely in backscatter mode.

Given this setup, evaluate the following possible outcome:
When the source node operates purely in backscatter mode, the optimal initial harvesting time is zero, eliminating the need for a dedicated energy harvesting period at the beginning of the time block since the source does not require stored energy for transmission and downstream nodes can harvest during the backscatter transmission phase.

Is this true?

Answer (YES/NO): YES